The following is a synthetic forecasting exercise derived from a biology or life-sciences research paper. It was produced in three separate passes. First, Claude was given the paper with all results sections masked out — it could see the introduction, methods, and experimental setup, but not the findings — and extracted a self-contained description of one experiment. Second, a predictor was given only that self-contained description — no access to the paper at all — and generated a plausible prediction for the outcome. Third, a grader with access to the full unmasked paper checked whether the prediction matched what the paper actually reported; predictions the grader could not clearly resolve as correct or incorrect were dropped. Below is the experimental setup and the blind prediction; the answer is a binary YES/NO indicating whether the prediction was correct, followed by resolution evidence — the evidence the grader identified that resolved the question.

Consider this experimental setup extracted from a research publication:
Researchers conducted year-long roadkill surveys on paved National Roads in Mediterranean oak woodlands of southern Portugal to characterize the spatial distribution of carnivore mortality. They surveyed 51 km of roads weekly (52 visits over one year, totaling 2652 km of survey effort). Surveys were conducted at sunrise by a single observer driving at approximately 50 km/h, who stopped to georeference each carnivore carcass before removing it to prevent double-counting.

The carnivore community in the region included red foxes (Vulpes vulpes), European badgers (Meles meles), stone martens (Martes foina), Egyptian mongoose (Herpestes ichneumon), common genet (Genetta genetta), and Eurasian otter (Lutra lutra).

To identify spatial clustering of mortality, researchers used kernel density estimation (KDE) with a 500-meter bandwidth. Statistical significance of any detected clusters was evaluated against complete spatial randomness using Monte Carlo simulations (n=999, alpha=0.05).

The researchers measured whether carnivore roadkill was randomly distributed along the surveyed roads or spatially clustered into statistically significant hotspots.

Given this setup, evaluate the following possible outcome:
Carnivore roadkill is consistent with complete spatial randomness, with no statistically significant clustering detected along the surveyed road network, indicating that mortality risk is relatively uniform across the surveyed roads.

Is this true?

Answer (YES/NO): NO